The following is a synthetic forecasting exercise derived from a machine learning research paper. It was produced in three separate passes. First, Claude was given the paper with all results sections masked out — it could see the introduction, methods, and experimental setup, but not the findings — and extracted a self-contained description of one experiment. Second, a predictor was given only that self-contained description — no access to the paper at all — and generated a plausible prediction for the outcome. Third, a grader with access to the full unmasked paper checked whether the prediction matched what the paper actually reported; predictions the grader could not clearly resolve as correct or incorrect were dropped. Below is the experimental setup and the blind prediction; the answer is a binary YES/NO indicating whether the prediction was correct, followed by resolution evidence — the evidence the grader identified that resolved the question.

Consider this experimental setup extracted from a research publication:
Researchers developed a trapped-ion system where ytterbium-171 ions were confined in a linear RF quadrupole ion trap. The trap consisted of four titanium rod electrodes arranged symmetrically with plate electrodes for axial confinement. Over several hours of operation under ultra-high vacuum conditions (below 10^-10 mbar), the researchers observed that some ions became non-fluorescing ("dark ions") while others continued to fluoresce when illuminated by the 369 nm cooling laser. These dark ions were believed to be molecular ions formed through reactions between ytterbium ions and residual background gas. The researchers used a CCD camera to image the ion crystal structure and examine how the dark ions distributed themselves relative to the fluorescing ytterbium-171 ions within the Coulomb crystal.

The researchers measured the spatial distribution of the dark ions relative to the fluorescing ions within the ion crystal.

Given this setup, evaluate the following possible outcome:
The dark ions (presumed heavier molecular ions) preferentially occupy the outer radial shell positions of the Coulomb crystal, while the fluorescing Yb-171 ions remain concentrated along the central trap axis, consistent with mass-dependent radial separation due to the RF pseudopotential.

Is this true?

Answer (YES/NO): YES